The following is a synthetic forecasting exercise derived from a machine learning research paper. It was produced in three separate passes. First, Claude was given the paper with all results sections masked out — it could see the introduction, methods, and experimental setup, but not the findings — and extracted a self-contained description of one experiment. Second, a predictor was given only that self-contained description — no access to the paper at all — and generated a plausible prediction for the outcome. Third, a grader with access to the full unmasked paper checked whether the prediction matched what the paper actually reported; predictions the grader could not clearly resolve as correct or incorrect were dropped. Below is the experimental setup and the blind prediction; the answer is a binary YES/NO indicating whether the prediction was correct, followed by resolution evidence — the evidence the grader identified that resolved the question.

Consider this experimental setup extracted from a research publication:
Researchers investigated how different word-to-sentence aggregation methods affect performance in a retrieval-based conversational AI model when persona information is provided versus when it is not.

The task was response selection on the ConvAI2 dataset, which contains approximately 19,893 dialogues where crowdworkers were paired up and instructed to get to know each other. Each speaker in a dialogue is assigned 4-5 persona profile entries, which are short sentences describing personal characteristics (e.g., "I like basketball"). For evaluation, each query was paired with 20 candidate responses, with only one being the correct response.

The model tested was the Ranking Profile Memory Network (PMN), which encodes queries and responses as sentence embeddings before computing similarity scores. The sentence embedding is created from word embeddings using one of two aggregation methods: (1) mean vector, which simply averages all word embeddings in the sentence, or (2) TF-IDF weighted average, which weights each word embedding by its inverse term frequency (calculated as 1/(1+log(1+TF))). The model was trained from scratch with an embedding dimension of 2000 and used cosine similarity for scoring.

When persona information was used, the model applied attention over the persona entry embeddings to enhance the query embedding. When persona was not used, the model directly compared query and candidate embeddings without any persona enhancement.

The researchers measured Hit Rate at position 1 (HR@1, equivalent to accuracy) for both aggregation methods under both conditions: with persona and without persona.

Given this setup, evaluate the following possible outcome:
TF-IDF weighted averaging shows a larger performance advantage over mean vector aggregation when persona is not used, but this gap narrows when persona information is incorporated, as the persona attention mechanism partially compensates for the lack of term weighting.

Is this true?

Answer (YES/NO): NO